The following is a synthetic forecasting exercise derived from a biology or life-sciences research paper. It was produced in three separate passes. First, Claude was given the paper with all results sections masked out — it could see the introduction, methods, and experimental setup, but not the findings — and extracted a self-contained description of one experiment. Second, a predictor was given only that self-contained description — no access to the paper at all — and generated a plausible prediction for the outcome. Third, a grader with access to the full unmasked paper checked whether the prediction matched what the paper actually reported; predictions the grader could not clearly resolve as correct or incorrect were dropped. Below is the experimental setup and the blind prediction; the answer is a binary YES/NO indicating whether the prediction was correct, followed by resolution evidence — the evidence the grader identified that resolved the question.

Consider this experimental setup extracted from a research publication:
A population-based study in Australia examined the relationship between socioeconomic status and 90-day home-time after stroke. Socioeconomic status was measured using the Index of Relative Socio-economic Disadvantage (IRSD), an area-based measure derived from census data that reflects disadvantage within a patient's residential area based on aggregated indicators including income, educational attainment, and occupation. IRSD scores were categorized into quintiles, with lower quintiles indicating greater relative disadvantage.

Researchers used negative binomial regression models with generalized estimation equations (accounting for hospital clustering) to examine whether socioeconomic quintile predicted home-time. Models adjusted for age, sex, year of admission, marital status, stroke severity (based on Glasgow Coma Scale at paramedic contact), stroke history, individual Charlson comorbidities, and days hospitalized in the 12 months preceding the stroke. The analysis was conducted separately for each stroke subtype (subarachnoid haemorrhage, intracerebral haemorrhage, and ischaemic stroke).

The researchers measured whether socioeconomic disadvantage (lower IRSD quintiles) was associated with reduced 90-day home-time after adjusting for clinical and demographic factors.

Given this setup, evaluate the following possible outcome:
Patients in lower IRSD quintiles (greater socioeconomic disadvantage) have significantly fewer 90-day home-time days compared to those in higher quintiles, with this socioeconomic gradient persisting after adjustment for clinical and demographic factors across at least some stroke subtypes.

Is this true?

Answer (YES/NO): NO